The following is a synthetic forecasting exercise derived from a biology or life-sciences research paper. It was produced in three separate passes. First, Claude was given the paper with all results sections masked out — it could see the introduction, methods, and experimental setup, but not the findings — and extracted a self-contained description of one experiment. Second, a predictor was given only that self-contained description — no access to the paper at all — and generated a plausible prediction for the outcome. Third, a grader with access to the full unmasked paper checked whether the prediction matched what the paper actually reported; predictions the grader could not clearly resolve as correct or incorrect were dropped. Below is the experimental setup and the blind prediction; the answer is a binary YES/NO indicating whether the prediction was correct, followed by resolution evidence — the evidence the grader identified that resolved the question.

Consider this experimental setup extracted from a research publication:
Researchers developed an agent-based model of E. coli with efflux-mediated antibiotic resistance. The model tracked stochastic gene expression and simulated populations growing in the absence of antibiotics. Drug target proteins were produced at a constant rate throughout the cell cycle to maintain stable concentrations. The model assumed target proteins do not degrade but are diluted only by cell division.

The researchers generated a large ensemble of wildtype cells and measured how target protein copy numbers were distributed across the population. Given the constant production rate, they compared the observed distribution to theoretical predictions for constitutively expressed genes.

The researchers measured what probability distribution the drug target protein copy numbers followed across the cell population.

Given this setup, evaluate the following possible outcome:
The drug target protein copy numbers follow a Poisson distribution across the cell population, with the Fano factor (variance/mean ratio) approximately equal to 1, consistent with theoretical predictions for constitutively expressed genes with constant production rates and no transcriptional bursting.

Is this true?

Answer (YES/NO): NO